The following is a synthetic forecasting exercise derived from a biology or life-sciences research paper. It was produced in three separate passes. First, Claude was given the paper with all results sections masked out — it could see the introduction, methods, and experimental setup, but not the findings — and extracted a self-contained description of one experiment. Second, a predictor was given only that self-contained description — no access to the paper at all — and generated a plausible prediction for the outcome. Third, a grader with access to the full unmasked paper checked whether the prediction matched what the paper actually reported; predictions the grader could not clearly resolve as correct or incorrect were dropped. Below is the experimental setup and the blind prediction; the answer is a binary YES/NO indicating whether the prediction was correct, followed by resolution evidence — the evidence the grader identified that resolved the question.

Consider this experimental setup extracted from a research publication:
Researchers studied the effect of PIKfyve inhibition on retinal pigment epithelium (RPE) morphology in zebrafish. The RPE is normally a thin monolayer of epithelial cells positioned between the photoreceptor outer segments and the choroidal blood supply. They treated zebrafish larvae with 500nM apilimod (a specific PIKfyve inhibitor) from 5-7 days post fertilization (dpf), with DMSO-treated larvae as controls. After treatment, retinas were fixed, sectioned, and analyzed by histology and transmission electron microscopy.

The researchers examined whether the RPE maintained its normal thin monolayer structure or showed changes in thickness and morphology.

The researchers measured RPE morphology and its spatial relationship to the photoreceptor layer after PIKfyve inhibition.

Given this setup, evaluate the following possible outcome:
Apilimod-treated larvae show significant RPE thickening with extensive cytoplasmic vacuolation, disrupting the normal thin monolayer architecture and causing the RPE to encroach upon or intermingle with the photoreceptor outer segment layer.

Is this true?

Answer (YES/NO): YES